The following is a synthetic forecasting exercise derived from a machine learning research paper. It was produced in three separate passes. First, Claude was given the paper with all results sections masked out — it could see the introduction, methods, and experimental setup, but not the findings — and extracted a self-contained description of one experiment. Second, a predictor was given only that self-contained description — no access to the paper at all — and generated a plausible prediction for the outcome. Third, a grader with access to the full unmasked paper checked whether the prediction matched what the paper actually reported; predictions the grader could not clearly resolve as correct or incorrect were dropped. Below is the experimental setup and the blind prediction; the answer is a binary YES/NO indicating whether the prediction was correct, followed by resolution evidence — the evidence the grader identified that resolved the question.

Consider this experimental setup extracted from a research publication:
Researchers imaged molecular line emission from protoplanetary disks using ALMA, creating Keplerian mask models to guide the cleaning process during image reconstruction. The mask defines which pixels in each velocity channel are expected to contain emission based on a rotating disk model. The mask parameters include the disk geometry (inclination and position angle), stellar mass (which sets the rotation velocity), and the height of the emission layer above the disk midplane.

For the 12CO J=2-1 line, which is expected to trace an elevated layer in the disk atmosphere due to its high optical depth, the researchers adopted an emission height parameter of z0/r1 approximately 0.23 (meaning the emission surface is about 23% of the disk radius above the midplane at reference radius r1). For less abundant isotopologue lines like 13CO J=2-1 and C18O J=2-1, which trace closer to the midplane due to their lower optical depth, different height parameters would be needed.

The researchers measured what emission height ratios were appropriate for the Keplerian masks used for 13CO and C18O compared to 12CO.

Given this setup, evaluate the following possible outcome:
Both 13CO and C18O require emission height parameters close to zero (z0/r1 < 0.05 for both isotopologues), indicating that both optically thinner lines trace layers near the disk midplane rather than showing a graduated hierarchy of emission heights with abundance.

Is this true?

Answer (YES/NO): NO